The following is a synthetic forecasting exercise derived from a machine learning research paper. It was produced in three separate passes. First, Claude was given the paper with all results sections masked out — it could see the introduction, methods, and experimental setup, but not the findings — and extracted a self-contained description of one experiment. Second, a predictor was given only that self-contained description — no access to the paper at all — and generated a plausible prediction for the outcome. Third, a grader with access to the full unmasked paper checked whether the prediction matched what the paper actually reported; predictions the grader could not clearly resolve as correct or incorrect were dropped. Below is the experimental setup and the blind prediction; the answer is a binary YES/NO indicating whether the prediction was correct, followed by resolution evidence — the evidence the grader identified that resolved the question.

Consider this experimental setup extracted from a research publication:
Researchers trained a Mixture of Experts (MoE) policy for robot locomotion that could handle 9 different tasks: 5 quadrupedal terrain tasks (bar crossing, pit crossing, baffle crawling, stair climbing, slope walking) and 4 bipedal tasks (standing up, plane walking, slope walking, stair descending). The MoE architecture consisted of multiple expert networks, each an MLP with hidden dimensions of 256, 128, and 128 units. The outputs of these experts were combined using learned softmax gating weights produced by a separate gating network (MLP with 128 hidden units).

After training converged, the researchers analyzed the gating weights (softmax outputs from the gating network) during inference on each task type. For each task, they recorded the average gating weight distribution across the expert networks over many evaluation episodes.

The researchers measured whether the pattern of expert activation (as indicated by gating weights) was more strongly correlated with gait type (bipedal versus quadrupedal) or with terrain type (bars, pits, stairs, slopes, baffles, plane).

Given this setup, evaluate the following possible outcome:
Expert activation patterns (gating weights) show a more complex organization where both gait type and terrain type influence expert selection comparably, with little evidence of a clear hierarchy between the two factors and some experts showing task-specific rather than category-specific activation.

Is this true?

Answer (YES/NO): NO